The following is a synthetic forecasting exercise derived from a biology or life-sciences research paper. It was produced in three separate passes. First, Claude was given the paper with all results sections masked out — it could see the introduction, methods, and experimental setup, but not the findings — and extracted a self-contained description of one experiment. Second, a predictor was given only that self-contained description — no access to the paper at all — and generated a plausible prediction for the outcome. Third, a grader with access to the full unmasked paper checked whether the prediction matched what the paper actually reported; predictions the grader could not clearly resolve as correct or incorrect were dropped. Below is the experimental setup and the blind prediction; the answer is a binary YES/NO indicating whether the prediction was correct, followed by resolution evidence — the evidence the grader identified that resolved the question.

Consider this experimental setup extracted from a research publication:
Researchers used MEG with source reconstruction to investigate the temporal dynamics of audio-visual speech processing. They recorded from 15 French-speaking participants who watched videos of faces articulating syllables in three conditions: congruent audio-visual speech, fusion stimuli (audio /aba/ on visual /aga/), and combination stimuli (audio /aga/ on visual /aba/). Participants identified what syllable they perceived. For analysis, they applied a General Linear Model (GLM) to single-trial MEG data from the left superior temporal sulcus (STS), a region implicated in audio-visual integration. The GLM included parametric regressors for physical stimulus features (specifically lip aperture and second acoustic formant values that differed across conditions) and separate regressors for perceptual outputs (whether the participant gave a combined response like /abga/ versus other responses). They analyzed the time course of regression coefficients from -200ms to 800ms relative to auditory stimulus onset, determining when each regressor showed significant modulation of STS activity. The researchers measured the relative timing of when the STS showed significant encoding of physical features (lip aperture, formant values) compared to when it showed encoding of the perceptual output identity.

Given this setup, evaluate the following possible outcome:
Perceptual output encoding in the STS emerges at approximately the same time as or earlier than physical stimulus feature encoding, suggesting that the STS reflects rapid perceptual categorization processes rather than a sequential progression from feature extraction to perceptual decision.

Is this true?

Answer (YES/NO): NO